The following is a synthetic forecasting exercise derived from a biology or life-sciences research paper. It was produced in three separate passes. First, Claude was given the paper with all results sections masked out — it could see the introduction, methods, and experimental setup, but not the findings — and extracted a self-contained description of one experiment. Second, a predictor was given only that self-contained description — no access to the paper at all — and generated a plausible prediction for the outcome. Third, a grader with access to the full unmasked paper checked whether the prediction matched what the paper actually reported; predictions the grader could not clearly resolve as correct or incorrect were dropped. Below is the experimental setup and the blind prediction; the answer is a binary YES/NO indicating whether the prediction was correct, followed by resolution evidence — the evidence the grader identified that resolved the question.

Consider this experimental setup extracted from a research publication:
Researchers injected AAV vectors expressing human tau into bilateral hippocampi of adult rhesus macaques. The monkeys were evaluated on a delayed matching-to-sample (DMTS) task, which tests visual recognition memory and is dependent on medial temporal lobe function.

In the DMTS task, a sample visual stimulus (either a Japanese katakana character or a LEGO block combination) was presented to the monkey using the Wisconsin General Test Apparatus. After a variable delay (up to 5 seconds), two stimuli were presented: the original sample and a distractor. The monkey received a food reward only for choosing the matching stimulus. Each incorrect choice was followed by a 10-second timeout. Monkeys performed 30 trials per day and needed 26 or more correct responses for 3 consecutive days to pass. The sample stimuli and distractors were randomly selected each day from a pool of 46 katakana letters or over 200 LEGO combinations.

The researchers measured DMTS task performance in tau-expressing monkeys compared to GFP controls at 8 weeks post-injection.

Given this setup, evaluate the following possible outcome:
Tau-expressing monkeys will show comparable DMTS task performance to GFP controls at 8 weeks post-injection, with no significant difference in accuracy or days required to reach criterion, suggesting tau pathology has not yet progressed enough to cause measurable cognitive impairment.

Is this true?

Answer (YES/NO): NO